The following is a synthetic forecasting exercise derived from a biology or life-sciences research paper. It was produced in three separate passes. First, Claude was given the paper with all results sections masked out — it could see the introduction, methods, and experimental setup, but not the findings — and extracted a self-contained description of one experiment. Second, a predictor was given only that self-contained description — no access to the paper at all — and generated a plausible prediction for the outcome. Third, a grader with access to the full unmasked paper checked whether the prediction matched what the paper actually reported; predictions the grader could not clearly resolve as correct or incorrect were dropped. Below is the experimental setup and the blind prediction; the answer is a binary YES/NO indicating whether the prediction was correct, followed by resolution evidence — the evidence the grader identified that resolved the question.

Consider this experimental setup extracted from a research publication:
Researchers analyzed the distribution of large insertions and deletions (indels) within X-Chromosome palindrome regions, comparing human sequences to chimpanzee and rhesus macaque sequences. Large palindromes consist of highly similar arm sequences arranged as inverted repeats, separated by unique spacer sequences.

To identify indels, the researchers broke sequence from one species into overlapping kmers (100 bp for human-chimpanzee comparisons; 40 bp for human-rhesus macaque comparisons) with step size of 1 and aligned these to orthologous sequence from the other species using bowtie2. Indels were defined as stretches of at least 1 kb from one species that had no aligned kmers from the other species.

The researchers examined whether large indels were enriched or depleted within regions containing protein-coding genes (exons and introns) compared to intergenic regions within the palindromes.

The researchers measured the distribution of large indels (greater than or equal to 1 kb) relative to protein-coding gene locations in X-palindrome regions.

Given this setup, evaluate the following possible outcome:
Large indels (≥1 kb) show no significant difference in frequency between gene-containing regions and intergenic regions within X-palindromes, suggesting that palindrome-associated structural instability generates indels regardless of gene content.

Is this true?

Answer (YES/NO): NO